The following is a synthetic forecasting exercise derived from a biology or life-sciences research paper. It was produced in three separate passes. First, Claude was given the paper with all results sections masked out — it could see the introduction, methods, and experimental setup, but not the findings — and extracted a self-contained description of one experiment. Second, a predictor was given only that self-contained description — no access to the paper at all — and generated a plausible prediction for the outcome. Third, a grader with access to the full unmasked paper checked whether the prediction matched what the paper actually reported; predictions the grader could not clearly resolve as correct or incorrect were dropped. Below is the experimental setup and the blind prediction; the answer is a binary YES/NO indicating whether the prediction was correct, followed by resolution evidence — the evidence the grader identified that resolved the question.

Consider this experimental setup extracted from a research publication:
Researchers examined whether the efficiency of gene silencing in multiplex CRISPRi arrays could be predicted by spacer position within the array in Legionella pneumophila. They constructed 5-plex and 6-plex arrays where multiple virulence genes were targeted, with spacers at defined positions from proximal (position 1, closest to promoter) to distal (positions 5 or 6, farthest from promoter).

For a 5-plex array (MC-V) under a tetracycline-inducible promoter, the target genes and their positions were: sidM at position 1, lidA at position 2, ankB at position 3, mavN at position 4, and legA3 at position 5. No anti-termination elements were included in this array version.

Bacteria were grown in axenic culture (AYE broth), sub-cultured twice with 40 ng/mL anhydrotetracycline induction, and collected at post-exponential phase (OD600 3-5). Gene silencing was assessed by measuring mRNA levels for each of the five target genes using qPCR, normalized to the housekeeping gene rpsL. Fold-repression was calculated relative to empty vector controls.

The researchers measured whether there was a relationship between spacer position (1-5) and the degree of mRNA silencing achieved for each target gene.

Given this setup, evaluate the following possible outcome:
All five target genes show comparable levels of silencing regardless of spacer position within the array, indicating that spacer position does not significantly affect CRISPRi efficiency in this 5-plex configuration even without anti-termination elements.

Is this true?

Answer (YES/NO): NO